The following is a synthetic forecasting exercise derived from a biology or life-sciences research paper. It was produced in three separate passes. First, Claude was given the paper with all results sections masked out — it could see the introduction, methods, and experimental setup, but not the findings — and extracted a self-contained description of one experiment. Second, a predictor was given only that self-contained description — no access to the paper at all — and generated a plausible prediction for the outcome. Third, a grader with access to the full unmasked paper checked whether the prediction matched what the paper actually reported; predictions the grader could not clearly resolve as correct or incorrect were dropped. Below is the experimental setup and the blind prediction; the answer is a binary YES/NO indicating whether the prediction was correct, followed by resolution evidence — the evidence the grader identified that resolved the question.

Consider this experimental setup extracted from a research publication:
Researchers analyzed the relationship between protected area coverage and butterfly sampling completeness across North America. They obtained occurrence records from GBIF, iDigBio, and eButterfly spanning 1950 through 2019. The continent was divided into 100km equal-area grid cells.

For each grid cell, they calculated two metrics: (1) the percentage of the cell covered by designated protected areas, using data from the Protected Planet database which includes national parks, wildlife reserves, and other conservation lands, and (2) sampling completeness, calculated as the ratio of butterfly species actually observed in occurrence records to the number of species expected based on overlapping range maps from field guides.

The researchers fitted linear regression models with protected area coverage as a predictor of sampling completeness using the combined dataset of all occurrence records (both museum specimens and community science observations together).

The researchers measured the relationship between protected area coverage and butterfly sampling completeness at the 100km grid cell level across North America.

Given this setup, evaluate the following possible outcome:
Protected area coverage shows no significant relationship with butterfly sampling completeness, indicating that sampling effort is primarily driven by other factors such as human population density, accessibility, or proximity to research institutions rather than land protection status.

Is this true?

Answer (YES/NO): YES